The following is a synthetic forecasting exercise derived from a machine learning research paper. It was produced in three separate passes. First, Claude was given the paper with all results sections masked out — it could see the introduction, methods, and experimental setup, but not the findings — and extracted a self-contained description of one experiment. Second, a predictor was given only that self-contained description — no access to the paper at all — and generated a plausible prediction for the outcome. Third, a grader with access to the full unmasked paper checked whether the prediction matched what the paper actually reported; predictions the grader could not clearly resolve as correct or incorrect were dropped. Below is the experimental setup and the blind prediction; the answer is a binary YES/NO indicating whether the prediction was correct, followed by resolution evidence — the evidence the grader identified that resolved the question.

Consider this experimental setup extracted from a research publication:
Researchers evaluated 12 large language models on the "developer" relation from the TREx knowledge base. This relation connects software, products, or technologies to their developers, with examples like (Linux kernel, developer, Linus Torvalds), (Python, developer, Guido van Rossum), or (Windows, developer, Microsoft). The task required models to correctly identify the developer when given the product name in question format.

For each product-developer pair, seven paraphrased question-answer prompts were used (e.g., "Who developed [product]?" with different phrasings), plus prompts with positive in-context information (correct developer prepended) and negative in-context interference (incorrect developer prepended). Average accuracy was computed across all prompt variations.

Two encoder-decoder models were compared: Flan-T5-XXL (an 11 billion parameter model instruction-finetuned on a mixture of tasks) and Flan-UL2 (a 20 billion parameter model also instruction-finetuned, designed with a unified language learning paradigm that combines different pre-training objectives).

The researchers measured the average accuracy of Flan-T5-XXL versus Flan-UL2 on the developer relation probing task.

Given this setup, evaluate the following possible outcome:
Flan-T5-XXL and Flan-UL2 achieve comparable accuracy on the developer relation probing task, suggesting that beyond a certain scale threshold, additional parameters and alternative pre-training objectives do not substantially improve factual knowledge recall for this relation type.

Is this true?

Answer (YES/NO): NO